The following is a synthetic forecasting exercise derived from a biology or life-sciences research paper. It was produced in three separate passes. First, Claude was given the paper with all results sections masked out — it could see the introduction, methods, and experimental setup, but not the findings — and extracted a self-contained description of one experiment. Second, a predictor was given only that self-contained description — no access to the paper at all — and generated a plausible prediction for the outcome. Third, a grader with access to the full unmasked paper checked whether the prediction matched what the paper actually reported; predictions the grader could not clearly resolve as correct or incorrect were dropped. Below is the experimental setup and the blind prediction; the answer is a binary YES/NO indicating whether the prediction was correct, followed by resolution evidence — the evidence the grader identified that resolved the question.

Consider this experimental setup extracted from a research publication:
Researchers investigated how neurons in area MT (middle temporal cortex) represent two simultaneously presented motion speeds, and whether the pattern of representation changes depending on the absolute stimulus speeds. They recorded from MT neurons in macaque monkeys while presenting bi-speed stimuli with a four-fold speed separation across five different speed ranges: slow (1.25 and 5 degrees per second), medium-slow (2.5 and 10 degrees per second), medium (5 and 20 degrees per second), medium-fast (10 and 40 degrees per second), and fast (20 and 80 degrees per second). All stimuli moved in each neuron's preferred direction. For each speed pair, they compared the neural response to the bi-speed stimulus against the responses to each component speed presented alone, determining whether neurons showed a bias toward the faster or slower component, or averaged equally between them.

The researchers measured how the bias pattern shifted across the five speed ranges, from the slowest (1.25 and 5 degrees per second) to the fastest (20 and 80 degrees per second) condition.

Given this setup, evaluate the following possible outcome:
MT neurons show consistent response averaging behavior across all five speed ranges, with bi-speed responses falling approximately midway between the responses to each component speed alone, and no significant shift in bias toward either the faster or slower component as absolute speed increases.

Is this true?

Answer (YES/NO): NO